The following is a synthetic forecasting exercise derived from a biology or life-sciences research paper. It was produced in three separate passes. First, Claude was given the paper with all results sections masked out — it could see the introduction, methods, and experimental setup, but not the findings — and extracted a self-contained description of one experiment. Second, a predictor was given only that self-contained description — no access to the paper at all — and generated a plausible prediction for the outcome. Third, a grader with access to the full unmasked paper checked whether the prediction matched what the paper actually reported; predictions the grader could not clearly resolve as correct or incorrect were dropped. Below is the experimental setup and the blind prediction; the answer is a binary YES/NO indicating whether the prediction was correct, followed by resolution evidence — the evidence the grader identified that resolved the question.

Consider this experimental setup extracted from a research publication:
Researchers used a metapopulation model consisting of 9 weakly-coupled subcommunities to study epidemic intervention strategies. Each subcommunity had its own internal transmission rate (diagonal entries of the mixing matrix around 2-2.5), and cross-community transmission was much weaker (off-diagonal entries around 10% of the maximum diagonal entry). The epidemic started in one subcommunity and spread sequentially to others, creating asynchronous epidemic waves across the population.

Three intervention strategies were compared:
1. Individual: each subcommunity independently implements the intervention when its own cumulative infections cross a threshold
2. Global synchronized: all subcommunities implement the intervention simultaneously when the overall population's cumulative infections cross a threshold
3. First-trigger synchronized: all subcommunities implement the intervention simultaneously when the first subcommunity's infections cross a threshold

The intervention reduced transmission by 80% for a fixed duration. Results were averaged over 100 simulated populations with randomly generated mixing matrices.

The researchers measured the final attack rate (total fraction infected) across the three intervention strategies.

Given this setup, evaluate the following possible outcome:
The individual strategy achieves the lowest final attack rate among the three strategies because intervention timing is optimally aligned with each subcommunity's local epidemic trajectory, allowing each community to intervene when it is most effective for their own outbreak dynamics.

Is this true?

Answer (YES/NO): YES